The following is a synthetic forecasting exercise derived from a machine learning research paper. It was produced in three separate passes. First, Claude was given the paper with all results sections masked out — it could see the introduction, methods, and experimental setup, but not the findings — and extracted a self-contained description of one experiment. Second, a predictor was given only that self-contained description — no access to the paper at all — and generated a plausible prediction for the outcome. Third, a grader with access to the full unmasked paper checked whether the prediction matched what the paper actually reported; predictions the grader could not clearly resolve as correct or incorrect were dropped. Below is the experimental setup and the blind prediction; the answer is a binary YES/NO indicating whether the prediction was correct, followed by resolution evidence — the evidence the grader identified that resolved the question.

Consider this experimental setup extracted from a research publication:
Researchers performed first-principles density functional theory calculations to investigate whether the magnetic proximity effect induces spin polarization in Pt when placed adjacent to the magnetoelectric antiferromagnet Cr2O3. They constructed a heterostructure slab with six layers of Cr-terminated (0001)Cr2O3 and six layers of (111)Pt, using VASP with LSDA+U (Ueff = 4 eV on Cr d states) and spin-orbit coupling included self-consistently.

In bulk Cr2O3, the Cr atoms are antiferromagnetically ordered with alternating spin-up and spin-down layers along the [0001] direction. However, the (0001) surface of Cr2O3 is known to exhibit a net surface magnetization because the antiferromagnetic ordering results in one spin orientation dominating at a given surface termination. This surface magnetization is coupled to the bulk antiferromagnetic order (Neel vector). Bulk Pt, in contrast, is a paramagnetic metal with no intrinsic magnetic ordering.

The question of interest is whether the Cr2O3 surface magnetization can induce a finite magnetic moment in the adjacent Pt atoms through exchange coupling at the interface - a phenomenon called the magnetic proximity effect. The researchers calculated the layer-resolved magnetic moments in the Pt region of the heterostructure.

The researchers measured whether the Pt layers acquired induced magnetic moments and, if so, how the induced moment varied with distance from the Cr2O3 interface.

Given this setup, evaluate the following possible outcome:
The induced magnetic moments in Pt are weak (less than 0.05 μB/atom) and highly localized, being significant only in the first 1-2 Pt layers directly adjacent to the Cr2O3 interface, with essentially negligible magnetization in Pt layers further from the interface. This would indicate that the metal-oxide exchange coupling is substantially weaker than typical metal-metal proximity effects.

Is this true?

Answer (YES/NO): NO